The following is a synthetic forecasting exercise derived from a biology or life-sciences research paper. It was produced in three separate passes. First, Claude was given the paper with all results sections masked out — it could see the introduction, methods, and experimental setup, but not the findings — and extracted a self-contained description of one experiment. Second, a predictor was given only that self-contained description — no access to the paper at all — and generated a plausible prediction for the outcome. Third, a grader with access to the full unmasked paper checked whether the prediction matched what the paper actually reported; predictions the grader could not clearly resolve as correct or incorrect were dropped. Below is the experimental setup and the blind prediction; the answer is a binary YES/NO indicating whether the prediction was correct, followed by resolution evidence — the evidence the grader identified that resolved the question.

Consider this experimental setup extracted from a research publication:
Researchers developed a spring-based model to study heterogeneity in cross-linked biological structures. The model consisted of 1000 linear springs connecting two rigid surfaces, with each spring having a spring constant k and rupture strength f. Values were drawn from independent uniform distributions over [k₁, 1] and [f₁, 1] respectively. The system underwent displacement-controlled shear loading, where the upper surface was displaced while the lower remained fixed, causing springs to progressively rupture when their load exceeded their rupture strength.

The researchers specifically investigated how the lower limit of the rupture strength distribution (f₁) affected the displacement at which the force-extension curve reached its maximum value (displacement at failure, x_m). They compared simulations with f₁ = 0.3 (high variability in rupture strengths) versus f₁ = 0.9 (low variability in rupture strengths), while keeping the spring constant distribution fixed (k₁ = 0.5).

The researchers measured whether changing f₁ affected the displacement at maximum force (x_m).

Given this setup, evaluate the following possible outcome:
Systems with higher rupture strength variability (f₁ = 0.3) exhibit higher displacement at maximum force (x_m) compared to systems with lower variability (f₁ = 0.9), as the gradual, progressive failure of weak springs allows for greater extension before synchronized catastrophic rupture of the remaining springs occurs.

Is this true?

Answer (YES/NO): NO